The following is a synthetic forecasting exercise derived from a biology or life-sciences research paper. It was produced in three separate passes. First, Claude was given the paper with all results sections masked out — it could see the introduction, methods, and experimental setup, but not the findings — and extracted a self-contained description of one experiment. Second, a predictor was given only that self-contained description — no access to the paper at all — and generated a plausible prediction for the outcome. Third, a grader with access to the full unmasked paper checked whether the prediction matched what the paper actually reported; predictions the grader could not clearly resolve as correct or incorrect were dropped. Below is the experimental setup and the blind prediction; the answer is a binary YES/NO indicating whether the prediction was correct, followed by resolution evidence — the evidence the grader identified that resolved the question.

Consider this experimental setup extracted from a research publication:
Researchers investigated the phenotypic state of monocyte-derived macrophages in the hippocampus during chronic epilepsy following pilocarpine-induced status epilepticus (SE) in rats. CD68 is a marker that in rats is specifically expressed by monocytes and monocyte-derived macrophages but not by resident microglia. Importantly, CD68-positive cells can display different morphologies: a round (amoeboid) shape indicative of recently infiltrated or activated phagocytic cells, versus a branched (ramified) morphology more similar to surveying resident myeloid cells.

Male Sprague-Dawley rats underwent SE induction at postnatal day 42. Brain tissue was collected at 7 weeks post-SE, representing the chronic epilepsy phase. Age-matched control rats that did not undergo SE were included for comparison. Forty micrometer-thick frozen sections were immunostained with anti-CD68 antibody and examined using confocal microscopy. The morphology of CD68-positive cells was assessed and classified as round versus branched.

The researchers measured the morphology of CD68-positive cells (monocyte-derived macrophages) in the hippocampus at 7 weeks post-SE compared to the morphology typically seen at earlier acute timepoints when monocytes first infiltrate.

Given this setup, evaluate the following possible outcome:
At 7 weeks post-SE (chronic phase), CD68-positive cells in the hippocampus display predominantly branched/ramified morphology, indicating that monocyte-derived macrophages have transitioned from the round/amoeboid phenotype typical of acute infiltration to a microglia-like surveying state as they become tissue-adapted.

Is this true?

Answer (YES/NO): YES